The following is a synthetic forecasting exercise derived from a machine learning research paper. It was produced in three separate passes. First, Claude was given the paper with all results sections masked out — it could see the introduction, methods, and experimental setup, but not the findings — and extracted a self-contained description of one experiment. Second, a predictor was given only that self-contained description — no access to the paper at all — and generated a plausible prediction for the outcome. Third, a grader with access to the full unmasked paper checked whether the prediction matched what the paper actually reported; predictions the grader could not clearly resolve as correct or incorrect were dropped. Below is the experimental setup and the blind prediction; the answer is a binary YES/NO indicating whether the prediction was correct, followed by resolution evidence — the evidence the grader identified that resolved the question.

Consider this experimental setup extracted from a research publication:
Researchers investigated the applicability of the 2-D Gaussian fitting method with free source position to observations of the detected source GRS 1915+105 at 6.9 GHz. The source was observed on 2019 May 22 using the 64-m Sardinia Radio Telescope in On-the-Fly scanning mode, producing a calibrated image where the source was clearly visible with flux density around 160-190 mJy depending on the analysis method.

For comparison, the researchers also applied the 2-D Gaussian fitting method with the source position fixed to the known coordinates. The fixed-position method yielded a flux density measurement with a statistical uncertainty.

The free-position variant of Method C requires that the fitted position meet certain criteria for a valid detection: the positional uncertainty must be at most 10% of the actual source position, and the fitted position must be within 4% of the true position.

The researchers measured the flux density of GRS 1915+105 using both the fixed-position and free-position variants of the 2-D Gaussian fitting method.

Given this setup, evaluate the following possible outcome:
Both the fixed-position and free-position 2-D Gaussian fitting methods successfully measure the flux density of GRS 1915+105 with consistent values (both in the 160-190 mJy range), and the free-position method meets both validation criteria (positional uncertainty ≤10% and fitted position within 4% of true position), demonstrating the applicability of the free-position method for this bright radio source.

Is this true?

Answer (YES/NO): NO